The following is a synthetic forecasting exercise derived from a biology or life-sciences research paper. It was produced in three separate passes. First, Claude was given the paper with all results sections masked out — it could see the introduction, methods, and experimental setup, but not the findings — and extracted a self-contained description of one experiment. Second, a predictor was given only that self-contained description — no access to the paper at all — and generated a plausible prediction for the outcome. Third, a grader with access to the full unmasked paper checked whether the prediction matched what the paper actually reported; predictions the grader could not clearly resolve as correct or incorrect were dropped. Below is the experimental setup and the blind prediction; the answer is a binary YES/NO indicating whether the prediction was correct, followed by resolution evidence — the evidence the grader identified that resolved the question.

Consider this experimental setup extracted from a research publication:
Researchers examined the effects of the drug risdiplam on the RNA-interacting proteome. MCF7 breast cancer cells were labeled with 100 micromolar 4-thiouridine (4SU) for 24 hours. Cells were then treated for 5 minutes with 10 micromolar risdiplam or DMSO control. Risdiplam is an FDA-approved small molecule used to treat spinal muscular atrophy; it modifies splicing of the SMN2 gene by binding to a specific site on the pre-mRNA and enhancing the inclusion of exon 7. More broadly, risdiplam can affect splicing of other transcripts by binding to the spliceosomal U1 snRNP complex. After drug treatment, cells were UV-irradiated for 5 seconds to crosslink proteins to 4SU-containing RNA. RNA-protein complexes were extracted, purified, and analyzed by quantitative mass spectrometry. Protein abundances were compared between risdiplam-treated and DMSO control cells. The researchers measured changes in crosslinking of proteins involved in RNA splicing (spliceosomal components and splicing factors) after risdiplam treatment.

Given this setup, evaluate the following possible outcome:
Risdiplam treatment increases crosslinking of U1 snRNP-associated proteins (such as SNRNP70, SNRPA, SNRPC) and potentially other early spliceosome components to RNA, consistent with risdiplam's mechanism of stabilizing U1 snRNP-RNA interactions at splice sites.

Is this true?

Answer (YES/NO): NO